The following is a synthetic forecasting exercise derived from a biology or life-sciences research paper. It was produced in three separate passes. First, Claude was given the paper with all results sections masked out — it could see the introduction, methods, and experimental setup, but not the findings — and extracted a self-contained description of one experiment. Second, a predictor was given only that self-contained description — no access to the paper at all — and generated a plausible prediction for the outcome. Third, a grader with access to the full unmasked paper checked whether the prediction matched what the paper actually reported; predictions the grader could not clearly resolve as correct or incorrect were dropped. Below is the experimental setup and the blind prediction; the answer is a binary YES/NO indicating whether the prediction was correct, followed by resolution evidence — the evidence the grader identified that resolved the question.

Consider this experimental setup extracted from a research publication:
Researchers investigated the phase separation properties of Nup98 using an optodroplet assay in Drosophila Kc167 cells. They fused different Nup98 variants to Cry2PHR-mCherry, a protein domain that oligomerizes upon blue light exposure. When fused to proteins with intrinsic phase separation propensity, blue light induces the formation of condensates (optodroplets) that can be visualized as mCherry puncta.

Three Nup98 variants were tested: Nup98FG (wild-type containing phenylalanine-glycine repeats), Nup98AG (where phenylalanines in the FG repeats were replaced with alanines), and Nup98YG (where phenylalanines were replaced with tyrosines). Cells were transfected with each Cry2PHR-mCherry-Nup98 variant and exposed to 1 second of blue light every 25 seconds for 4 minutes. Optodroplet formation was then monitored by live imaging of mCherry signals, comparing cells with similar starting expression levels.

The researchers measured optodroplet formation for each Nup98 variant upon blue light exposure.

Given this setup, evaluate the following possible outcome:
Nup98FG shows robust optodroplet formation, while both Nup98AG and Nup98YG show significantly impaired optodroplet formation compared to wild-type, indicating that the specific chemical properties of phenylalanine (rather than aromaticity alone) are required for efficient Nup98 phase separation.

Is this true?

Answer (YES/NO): NO